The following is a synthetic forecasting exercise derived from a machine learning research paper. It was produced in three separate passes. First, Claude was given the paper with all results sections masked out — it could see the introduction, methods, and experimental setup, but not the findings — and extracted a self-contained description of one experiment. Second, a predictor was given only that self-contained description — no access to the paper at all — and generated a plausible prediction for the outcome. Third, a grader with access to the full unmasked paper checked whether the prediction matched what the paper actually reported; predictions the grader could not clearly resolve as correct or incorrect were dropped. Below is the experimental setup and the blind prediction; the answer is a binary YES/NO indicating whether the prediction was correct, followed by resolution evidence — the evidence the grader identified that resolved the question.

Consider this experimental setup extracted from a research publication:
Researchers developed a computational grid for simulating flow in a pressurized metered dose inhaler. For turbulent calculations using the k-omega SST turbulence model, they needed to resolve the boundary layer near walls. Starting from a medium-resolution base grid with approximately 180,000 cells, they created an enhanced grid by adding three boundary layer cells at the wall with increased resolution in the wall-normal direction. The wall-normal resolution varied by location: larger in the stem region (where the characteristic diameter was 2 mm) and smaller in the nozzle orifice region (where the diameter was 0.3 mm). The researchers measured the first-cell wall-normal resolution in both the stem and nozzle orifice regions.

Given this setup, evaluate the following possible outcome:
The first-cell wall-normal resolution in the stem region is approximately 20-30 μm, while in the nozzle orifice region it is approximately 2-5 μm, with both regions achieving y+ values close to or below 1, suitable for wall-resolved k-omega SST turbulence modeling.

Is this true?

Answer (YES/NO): NO